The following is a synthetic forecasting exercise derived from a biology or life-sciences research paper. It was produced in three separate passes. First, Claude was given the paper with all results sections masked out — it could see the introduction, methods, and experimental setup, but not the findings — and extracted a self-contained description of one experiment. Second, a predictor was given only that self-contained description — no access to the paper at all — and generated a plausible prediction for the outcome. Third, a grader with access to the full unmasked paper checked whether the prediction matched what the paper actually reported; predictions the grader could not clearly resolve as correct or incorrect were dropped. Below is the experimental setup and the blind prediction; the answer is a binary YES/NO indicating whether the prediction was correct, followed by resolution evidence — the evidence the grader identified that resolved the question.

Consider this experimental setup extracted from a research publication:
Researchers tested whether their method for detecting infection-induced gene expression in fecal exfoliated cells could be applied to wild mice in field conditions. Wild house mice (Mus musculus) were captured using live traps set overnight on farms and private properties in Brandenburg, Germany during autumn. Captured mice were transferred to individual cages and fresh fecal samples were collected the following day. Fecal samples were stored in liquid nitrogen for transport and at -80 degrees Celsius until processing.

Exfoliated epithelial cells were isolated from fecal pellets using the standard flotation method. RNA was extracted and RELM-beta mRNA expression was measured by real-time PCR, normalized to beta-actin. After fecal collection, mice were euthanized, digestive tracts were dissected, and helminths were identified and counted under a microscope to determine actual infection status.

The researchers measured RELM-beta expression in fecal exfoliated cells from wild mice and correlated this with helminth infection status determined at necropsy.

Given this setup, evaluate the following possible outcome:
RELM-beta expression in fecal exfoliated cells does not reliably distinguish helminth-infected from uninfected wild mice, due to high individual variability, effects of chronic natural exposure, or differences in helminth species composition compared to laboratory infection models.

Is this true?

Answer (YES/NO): NO